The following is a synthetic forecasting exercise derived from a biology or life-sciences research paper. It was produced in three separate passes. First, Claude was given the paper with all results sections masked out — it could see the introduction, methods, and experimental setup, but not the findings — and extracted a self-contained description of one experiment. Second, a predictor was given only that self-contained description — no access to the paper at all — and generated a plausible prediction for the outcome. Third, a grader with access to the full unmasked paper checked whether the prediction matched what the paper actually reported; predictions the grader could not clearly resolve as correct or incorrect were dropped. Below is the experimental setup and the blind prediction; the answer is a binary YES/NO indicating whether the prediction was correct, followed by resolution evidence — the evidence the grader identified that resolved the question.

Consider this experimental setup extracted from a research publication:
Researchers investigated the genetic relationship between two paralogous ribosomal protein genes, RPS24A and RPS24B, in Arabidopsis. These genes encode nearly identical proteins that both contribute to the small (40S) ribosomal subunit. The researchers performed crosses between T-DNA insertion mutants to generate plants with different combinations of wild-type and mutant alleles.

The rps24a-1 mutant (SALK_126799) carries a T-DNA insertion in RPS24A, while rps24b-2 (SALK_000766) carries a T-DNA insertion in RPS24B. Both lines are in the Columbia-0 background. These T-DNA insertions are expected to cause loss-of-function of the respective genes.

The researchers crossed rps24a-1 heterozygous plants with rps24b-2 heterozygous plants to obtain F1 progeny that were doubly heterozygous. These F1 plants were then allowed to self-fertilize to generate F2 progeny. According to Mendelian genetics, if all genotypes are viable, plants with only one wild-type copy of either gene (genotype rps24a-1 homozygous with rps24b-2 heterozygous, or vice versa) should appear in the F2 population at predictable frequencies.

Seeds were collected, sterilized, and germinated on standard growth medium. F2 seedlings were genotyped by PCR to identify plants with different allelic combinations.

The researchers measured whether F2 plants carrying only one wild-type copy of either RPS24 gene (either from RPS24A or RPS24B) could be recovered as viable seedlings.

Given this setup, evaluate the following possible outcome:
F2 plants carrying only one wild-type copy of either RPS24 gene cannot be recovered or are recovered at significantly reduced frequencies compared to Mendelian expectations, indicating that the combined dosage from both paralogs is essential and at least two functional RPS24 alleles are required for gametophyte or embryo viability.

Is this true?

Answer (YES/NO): YES